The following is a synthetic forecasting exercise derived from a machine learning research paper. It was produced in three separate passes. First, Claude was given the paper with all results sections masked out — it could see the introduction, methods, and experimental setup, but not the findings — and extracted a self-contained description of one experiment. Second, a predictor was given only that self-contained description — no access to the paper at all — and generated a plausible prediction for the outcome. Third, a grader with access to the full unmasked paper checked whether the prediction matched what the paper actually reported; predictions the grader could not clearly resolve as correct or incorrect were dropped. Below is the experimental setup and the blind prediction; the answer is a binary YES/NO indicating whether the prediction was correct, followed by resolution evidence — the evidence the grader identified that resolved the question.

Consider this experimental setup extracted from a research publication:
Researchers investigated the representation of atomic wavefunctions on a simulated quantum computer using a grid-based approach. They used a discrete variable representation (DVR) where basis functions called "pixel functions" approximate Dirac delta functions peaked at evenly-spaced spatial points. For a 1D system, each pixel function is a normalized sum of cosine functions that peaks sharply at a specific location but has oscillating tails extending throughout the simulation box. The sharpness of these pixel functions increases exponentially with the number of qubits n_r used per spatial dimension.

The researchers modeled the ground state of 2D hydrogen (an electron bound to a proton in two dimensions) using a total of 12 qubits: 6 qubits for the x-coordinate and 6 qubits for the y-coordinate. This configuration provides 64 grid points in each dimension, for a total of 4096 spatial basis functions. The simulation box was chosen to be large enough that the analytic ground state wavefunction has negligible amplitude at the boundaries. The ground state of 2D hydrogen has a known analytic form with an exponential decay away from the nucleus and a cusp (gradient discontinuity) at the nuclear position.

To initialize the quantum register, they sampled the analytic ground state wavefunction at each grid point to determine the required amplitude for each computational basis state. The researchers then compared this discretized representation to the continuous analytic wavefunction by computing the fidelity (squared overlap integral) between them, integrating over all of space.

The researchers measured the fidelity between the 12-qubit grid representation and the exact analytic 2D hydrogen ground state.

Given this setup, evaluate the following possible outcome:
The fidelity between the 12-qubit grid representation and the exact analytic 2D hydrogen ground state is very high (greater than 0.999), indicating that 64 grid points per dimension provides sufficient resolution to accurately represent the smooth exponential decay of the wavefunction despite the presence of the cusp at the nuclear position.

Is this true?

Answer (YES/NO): YES